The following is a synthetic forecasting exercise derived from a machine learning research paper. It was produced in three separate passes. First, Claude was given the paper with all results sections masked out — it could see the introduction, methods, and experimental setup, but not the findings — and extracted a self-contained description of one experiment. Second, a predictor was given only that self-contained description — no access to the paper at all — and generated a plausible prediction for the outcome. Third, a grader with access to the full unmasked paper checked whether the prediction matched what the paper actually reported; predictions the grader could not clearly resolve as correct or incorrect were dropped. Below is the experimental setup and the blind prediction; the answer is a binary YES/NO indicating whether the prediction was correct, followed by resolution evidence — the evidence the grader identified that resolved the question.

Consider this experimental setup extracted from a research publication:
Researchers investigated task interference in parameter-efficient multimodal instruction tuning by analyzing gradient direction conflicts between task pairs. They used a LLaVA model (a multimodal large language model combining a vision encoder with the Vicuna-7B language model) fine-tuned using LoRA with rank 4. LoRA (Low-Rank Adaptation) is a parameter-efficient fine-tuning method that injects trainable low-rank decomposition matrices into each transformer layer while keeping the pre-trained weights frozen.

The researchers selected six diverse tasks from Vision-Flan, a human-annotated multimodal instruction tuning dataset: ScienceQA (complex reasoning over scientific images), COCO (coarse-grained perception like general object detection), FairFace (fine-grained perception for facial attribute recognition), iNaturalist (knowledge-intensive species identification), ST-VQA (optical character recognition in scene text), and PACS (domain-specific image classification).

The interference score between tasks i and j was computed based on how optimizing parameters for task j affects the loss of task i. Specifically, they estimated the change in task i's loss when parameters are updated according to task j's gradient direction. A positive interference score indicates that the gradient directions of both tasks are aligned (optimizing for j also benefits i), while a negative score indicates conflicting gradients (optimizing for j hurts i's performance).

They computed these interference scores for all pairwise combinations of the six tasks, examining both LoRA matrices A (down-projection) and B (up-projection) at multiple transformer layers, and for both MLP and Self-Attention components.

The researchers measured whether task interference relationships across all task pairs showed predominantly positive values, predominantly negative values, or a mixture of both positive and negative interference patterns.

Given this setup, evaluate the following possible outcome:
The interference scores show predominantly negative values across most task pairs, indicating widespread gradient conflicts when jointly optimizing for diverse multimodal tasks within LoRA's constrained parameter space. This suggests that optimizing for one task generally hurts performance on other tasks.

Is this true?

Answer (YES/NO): NO